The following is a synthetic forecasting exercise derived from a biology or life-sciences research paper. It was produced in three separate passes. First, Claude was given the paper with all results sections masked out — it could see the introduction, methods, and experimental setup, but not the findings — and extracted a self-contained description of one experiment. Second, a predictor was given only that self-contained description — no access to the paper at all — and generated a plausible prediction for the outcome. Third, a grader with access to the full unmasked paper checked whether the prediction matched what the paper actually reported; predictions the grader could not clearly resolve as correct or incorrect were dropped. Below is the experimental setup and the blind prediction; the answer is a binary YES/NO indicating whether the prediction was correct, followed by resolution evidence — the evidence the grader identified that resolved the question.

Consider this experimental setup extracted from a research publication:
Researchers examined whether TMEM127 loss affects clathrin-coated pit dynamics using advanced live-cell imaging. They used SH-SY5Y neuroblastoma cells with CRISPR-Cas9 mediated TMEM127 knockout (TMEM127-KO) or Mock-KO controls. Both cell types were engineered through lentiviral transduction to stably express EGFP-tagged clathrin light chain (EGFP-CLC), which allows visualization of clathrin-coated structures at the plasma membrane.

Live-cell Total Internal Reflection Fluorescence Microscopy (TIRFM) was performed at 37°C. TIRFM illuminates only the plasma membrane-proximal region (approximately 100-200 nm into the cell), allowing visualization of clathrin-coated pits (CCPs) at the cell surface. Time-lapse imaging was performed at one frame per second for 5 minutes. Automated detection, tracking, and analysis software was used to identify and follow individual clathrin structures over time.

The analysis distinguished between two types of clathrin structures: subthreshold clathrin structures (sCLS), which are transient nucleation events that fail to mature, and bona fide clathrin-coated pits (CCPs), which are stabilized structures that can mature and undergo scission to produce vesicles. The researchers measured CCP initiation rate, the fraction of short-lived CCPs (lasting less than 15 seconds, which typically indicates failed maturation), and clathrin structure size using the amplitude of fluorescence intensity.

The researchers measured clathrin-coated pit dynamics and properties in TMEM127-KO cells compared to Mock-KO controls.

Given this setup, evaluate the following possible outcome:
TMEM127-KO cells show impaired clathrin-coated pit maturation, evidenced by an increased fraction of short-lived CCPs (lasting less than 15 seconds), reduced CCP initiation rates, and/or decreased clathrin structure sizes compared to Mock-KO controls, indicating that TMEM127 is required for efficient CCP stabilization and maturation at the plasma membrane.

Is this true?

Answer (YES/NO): NO